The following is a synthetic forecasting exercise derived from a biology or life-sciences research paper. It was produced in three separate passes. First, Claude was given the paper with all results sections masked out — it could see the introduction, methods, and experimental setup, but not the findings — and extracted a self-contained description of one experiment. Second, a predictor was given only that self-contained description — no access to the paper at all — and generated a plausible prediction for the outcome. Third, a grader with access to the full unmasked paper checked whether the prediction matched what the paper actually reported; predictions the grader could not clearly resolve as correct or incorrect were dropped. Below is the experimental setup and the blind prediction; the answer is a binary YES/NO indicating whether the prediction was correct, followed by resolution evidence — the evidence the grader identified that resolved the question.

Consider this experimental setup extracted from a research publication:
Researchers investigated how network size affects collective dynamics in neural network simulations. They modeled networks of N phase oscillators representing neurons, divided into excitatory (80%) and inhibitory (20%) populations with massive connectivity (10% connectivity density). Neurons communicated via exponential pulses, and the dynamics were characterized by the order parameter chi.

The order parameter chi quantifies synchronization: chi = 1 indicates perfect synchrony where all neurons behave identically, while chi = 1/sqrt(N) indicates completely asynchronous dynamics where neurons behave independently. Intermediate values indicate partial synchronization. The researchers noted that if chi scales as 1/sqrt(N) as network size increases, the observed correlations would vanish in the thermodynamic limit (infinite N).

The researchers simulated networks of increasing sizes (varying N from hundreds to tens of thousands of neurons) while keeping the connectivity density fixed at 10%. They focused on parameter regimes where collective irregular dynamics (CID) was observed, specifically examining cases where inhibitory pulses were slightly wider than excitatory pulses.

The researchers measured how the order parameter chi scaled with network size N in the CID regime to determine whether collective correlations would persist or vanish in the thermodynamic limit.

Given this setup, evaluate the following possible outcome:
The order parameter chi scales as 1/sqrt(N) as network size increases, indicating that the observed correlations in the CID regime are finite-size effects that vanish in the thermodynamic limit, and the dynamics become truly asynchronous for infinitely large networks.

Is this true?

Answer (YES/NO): NO